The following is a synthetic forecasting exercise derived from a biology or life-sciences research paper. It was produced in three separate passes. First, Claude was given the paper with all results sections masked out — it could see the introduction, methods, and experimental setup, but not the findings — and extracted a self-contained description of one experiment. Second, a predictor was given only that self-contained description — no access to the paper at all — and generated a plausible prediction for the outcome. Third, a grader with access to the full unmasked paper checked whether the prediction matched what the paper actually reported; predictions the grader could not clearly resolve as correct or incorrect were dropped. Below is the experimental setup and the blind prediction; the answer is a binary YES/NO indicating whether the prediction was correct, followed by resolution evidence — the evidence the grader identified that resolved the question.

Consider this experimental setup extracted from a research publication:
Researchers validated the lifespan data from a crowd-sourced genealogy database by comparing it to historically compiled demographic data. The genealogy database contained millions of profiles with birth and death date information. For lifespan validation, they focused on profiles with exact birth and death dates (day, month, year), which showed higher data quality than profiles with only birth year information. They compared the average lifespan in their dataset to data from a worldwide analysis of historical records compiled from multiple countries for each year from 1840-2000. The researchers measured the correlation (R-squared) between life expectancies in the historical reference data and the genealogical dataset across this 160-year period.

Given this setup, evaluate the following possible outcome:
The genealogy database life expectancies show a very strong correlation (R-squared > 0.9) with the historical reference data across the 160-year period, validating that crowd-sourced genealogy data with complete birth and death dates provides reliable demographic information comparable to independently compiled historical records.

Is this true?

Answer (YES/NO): YES